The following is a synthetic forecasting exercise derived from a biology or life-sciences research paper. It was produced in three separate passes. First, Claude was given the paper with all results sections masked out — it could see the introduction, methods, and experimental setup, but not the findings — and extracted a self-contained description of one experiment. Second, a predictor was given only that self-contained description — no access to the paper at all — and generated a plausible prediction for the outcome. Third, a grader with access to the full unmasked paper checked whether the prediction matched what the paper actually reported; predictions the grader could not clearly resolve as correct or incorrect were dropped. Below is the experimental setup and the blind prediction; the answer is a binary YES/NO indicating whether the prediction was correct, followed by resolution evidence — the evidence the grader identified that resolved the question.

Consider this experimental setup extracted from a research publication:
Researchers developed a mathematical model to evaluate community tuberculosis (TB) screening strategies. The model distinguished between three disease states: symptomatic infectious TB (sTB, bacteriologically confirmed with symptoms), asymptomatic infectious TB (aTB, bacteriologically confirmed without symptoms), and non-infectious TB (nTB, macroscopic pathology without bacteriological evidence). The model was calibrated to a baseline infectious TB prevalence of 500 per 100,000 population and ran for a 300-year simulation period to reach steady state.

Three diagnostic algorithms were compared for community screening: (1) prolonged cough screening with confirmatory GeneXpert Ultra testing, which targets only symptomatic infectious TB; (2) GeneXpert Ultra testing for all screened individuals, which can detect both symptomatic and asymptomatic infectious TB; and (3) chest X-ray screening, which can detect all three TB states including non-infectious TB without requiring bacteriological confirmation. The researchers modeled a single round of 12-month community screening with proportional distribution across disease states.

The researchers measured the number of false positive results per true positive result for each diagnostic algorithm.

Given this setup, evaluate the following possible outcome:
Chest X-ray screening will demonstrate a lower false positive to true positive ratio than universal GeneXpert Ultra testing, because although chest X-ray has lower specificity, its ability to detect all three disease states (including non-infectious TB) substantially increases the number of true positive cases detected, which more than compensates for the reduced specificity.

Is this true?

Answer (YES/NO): NO